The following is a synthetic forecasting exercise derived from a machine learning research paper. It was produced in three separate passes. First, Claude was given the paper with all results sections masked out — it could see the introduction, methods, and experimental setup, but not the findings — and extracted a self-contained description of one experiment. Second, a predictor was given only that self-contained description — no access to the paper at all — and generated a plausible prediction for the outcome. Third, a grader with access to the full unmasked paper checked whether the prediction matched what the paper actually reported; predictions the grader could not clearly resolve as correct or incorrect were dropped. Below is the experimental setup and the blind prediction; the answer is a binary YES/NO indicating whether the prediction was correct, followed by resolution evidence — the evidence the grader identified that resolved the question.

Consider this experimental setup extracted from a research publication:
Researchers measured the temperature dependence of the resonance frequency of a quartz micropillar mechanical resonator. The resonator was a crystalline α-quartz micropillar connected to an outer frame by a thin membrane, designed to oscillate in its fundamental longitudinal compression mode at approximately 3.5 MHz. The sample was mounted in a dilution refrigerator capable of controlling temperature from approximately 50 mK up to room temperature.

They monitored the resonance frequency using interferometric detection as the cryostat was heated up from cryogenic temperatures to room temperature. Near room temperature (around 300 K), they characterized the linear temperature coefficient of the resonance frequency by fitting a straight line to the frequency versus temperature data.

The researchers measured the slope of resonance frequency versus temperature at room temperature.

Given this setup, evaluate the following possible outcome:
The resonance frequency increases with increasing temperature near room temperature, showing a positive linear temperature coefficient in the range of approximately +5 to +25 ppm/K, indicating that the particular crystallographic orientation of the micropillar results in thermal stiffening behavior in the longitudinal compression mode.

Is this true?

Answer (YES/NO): NO